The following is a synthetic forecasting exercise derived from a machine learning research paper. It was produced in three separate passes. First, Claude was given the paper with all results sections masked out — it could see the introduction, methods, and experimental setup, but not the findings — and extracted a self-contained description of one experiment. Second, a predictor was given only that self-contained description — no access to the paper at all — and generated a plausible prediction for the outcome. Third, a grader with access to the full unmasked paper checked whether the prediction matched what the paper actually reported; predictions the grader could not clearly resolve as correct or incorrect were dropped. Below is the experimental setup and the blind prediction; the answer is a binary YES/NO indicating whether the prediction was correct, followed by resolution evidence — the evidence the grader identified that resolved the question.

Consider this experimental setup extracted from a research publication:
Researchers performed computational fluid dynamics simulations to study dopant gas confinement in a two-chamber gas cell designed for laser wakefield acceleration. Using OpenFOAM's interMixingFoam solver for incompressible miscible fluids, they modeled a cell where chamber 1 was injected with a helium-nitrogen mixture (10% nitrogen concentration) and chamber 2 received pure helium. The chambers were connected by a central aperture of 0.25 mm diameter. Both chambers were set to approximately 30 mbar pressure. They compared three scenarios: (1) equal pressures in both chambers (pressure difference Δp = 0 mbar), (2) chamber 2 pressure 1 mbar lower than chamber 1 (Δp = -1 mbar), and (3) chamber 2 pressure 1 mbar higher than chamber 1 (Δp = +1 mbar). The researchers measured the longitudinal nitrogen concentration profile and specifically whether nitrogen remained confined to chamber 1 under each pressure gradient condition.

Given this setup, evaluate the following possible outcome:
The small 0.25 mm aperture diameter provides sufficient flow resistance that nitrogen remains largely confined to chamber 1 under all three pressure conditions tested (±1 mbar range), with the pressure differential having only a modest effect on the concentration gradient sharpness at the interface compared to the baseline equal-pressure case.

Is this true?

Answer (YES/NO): NO